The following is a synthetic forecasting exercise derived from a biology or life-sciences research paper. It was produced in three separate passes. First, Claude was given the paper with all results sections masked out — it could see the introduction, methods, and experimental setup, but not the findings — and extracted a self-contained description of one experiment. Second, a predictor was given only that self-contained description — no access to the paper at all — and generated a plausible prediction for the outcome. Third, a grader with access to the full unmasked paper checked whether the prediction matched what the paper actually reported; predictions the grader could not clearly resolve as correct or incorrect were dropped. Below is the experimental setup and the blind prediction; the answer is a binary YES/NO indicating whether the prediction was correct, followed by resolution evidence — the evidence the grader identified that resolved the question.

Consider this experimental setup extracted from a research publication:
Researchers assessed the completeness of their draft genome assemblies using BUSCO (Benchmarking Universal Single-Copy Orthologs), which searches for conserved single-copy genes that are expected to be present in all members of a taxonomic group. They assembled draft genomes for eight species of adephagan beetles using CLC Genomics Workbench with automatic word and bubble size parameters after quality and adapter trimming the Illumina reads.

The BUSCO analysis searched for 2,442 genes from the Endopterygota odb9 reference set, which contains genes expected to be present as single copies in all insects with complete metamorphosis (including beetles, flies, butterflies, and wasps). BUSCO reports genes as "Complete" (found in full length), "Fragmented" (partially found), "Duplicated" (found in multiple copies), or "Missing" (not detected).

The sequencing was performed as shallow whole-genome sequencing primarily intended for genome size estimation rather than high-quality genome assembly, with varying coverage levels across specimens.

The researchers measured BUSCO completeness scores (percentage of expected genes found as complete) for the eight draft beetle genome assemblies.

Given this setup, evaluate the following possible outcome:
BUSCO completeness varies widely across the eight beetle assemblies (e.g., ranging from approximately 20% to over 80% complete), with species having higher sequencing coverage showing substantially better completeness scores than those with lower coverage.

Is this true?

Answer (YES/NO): NO